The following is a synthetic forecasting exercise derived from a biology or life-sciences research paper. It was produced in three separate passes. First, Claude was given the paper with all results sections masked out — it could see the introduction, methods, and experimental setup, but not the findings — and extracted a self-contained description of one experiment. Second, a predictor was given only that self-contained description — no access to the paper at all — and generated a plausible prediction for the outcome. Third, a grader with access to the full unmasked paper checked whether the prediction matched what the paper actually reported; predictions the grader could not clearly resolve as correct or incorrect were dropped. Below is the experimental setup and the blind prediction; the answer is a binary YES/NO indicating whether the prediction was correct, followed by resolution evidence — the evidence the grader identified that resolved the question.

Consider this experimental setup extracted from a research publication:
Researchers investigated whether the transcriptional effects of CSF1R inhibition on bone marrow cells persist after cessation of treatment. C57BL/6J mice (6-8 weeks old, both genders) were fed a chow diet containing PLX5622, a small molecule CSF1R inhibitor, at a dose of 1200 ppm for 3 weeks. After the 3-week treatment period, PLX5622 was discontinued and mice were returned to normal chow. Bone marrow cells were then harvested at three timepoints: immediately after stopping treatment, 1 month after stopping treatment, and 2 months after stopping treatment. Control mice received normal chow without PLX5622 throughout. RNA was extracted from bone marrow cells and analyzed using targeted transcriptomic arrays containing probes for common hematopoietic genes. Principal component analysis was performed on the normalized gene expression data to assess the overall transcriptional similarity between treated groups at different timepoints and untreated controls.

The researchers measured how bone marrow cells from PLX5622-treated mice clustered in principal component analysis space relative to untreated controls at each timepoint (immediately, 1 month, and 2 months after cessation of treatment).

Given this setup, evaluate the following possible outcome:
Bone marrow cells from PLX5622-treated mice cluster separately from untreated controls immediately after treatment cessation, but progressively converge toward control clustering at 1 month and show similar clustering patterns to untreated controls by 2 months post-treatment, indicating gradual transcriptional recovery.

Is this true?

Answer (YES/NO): NO